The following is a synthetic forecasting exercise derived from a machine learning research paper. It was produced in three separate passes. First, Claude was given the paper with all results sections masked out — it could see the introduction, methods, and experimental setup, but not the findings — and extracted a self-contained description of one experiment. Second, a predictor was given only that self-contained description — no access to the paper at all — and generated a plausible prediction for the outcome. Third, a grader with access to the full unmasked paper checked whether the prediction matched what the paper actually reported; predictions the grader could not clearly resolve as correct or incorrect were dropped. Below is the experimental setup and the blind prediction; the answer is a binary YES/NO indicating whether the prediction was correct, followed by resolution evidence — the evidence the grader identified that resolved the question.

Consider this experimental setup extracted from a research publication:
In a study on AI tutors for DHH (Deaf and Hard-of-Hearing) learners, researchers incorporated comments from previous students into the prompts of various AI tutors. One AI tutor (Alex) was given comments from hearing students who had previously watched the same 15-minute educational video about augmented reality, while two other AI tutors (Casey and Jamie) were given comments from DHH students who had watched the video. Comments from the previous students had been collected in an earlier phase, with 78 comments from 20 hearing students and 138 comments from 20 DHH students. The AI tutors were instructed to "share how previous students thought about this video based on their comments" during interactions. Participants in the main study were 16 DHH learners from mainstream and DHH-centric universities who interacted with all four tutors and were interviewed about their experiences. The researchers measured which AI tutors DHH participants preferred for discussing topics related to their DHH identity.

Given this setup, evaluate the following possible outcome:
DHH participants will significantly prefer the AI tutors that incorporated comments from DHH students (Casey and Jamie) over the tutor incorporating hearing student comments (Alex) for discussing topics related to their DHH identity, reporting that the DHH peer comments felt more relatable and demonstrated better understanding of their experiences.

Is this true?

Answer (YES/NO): NO